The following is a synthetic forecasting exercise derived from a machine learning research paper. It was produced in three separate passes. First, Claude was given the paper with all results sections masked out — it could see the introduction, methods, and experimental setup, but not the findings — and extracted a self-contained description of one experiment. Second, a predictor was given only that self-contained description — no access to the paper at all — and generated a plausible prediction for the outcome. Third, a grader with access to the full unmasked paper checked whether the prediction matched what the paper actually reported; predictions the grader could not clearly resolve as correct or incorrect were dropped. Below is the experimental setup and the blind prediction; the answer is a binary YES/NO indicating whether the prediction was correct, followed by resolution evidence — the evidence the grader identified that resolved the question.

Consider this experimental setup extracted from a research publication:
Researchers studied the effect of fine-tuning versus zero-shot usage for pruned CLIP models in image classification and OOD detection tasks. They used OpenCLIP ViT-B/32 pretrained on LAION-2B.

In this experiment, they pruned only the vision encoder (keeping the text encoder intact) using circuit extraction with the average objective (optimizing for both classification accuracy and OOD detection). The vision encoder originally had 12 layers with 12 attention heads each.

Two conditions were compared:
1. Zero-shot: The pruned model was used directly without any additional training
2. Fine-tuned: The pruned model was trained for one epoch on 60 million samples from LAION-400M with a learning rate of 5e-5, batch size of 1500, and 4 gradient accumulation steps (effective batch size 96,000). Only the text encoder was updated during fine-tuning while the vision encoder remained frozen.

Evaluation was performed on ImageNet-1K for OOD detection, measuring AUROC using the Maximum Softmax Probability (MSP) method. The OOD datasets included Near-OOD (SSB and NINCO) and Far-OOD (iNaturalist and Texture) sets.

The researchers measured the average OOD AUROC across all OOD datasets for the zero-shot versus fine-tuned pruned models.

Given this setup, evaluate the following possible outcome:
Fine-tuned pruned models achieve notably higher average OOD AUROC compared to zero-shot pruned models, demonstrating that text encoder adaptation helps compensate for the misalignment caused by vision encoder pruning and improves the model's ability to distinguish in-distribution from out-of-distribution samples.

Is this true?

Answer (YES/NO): NO